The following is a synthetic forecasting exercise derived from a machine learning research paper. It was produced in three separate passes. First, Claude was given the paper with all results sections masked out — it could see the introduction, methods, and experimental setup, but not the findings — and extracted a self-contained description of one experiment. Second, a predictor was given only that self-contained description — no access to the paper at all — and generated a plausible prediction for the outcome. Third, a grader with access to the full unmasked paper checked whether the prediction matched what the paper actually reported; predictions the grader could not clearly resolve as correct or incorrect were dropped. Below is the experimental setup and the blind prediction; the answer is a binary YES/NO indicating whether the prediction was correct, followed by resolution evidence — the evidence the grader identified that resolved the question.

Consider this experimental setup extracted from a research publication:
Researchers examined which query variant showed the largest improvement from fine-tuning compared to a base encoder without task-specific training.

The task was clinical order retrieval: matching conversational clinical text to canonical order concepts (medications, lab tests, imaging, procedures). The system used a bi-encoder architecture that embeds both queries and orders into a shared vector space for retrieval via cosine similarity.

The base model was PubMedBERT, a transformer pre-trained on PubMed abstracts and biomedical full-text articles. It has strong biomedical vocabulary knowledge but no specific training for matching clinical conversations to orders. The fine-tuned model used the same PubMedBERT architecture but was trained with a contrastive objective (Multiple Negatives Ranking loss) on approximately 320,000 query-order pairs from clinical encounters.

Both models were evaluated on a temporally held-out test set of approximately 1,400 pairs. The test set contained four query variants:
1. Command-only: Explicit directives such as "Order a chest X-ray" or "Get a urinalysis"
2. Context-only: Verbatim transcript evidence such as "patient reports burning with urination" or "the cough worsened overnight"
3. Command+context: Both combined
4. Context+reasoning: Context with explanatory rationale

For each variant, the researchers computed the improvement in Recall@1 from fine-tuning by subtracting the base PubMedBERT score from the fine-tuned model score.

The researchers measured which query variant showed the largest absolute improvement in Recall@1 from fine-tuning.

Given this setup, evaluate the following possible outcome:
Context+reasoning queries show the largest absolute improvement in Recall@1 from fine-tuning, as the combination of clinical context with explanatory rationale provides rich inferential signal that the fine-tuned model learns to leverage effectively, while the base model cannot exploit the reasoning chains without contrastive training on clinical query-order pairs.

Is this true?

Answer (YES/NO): NO